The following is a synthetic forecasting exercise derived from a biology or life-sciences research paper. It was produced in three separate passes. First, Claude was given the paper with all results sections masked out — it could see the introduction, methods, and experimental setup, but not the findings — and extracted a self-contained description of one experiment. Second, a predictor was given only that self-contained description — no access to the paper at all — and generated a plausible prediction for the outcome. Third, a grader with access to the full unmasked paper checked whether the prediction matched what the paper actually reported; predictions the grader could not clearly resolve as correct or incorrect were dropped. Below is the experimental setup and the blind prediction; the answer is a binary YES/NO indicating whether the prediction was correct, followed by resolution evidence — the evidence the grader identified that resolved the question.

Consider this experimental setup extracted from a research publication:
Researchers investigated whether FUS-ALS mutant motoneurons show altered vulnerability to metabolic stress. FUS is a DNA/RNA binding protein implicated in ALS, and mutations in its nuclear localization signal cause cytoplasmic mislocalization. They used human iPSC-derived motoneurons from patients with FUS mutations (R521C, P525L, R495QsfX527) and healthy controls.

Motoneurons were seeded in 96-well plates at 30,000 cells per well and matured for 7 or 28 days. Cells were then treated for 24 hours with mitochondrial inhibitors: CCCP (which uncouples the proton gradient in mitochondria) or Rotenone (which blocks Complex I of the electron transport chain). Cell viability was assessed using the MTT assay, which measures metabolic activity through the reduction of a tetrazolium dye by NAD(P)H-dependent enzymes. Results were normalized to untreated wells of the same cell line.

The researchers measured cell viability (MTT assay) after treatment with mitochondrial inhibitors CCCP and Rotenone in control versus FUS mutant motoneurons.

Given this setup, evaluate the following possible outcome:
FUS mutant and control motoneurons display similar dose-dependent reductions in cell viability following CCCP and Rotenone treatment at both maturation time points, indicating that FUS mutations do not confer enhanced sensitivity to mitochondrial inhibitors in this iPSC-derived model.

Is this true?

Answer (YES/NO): NO